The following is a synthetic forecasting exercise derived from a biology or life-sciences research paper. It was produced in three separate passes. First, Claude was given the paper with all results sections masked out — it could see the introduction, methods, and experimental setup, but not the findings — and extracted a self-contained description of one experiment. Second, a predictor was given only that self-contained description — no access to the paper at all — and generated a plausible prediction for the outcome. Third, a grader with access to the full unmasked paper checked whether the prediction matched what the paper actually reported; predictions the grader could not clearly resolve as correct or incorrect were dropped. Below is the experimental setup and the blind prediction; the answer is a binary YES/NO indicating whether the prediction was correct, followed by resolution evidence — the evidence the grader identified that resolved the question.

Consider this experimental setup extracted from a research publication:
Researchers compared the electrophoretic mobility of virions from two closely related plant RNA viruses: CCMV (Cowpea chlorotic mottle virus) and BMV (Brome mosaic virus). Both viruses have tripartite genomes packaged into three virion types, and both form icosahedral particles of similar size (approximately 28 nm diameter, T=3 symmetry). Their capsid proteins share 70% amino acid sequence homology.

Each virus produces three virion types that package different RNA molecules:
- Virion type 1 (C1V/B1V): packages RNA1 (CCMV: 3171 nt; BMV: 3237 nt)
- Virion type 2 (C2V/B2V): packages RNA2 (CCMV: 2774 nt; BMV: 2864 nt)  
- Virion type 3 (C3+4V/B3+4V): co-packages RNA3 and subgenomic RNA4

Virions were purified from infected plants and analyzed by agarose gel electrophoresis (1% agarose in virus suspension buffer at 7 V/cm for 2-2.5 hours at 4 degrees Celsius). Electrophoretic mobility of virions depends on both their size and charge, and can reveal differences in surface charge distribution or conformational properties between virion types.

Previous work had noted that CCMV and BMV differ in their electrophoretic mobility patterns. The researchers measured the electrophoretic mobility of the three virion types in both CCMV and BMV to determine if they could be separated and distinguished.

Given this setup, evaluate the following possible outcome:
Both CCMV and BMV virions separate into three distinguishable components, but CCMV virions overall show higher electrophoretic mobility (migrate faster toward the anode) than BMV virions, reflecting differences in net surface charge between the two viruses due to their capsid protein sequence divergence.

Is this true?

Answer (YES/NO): NO